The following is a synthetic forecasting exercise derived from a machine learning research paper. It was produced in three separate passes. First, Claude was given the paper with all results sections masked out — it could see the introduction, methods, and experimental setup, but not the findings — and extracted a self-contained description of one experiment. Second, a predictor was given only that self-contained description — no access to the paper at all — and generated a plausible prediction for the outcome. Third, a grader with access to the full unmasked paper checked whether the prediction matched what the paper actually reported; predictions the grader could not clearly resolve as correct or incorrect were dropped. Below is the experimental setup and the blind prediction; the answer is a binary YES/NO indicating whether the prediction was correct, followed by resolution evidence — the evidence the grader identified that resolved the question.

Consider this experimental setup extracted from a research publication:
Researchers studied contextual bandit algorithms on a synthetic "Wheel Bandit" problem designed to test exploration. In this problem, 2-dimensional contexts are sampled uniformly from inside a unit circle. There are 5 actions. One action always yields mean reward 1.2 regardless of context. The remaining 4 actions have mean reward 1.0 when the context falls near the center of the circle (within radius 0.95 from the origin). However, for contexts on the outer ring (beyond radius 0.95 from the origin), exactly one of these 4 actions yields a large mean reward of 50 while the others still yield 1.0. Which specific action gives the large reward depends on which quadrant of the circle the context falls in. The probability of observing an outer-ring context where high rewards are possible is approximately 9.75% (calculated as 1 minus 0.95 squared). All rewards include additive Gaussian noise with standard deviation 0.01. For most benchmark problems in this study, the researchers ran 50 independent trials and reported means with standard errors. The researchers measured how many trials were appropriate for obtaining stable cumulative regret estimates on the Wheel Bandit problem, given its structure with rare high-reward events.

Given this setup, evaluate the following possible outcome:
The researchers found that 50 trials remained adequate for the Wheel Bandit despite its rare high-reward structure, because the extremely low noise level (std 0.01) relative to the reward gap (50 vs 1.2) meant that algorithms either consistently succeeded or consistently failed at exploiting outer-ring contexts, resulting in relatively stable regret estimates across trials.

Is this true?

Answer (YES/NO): NO